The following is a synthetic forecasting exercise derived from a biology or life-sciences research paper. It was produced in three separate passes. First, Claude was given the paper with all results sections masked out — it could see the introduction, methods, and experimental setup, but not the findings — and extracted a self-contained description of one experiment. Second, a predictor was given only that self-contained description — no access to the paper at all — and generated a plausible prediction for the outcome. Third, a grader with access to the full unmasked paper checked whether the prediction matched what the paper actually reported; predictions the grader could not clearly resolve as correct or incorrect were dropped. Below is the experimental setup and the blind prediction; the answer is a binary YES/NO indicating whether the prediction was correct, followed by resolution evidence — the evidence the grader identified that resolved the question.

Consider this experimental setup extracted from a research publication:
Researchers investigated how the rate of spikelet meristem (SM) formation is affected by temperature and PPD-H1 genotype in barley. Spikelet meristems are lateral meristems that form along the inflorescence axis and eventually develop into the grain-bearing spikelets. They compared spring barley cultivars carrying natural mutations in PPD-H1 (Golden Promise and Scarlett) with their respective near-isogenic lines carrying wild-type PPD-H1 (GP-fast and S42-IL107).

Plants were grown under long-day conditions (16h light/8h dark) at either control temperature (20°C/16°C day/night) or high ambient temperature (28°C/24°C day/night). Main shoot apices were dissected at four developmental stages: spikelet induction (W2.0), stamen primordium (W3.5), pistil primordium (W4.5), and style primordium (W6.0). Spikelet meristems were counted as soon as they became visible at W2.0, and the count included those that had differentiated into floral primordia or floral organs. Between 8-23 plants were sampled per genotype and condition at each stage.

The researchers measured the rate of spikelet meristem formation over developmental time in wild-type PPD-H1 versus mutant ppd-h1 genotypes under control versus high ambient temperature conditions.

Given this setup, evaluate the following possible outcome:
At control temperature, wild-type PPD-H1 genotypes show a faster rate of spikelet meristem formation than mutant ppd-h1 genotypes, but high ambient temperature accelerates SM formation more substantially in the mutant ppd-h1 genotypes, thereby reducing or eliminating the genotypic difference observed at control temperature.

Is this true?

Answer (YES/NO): NO